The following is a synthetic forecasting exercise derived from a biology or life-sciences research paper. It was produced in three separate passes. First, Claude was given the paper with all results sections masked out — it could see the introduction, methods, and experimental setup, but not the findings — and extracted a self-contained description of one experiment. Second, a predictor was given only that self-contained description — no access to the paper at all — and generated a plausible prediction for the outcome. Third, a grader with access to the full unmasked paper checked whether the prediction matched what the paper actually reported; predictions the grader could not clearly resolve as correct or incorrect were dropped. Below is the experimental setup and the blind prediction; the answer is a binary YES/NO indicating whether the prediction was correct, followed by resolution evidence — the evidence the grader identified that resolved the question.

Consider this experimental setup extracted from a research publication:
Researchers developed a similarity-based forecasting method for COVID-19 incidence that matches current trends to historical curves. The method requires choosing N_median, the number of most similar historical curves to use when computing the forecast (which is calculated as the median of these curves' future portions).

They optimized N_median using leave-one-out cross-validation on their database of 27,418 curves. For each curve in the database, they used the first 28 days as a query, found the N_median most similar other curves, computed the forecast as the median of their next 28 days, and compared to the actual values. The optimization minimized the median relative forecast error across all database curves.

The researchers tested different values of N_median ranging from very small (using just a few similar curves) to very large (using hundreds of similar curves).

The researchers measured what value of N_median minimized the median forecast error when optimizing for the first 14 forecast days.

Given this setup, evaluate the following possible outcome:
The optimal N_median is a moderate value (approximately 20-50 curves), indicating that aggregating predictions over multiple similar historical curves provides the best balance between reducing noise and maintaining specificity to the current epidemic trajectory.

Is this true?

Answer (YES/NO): NO